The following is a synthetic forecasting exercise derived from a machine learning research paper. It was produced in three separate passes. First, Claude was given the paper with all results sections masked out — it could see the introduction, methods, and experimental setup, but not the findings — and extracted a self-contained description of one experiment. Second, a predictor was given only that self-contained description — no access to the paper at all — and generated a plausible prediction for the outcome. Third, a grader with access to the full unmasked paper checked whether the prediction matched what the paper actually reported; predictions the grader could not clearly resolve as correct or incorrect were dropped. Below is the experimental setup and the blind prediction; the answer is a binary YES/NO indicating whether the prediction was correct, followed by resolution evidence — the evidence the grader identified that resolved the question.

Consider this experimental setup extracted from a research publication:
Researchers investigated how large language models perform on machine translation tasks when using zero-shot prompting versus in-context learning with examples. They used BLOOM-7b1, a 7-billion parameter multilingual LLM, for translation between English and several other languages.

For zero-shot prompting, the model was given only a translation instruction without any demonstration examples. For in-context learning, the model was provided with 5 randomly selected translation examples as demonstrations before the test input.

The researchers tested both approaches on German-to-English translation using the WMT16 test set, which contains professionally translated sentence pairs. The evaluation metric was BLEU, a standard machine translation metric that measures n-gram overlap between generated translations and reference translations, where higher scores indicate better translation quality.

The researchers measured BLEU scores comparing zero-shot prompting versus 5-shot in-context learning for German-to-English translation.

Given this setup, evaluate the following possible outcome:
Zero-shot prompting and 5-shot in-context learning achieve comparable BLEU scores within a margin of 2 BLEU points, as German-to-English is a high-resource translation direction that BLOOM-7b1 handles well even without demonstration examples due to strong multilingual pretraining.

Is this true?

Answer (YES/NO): NO